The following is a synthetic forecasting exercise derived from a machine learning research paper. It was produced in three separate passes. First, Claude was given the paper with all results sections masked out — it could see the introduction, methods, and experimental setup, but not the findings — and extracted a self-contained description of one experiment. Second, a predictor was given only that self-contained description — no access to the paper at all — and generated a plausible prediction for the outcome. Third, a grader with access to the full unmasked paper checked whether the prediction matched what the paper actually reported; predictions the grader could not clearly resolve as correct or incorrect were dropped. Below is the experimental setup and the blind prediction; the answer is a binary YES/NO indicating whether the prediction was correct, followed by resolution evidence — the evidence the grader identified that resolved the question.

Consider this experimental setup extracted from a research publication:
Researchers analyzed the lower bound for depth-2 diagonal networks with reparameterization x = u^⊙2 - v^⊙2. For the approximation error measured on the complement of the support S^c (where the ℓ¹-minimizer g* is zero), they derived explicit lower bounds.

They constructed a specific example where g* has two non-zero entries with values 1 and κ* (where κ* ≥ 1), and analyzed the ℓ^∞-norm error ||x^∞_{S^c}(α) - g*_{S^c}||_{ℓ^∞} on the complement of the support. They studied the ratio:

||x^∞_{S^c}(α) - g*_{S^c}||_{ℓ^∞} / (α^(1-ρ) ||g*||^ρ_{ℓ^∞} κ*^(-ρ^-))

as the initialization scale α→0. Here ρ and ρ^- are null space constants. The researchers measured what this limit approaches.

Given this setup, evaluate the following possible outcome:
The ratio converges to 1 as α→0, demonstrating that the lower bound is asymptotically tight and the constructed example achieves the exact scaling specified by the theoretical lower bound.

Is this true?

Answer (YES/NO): YES